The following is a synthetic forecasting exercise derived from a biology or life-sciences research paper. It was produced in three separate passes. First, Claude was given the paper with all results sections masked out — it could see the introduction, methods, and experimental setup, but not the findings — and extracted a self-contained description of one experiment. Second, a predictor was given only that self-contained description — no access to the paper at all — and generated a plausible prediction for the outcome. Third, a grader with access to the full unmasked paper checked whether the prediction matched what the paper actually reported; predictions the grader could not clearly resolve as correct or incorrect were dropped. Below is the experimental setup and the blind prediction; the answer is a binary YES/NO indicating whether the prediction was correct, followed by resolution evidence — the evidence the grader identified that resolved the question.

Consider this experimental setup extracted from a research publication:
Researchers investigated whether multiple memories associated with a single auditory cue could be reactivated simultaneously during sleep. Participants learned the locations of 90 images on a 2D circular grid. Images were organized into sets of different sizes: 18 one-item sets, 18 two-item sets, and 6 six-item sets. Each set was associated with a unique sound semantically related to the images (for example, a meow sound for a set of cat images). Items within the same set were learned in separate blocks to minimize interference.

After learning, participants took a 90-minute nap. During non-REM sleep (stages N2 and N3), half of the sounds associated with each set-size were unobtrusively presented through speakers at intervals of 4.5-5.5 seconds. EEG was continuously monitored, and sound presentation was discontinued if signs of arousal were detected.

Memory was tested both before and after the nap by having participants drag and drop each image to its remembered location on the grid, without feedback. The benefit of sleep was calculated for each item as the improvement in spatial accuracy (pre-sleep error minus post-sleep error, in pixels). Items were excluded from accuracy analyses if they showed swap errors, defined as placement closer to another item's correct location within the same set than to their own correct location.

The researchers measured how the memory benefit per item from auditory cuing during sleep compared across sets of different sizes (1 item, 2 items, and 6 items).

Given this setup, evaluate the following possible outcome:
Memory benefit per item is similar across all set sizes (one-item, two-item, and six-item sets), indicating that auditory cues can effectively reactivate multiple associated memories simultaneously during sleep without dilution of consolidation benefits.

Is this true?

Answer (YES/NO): YES